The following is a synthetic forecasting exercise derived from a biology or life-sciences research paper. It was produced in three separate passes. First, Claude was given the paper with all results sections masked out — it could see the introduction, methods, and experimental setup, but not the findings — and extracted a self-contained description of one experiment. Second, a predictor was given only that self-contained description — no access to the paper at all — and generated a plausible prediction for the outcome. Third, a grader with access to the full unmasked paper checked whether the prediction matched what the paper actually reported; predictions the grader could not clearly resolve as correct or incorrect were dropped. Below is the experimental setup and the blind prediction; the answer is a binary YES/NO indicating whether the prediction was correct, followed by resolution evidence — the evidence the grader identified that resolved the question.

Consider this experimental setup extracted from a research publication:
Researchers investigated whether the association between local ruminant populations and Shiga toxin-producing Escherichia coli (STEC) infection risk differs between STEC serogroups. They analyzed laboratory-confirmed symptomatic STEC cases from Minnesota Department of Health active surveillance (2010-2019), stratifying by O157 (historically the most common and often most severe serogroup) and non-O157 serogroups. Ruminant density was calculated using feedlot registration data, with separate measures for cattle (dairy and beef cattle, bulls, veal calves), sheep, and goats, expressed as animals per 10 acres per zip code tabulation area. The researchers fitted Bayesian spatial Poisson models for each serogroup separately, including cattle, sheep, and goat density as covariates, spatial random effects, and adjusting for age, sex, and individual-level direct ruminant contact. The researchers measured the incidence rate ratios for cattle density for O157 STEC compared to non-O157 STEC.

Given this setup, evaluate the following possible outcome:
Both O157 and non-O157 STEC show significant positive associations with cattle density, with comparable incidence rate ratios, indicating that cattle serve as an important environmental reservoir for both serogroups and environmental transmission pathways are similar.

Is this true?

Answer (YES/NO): NO